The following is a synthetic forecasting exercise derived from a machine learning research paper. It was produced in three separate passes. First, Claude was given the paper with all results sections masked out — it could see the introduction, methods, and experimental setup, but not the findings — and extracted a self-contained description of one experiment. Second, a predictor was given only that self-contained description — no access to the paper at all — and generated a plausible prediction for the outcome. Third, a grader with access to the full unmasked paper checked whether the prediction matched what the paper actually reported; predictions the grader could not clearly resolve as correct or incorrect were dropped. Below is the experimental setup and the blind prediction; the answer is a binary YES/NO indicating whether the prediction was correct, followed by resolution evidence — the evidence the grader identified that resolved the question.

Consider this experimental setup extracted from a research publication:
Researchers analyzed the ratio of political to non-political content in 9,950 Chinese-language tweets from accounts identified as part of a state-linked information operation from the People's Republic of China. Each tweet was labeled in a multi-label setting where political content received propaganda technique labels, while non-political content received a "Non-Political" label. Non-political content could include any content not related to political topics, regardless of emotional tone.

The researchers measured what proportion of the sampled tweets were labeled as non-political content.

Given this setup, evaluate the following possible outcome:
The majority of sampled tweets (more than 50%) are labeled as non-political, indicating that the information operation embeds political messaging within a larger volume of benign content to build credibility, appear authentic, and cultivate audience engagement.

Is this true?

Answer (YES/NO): YES